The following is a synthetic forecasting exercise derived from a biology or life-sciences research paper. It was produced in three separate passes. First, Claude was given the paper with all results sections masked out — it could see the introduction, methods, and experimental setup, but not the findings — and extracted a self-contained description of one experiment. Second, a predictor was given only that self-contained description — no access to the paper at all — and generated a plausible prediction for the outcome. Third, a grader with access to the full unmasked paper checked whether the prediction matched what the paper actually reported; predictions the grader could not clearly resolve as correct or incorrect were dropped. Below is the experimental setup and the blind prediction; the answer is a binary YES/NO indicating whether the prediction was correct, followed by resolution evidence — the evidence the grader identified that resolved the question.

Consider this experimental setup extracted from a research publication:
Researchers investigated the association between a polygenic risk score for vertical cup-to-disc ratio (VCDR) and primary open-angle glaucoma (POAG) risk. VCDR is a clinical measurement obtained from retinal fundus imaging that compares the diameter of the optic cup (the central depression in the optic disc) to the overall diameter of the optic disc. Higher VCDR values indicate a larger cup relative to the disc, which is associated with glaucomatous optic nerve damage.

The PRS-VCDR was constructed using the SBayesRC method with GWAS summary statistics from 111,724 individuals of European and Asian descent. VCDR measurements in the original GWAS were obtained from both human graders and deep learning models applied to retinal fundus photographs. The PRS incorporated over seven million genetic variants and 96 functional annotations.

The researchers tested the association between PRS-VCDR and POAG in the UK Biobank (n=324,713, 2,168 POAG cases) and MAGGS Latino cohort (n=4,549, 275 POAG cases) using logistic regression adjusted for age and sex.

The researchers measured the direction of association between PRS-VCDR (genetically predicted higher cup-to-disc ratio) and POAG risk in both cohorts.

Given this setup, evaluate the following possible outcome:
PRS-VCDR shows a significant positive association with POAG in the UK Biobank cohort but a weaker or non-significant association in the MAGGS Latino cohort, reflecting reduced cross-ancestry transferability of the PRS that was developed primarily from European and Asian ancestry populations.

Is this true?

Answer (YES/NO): NO